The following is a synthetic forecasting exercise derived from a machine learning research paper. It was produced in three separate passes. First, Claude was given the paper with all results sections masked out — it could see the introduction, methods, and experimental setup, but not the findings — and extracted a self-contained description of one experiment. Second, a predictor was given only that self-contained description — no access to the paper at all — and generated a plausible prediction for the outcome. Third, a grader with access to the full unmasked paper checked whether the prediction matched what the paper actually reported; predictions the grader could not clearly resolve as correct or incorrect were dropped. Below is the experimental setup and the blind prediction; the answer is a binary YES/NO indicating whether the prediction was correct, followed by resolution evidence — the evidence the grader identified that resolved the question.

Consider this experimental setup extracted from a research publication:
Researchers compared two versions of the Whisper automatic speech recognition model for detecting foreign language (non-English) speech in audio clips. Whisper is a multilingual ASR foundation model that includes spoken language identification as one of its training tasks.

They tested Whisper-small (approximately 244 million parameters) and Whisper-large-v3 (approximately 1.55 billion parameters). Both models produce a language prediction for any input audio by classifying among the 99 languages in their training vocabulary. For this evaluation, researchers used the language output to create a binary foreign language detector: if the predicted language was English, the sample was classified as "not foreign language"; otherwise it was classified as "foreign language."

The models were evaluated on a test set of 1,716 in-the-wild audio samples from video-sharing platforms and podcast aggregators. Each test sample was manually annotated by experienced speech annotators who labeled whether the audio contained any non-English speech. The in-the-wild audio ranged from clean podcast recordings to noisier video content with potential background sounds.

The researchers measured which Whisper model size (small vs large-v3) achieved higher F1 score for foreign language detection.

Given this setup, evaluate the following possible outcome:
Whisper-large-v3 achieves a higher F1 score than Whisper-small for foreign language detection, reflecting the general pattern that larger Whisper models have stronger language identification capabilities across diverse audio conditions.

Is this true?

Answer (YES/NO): NO